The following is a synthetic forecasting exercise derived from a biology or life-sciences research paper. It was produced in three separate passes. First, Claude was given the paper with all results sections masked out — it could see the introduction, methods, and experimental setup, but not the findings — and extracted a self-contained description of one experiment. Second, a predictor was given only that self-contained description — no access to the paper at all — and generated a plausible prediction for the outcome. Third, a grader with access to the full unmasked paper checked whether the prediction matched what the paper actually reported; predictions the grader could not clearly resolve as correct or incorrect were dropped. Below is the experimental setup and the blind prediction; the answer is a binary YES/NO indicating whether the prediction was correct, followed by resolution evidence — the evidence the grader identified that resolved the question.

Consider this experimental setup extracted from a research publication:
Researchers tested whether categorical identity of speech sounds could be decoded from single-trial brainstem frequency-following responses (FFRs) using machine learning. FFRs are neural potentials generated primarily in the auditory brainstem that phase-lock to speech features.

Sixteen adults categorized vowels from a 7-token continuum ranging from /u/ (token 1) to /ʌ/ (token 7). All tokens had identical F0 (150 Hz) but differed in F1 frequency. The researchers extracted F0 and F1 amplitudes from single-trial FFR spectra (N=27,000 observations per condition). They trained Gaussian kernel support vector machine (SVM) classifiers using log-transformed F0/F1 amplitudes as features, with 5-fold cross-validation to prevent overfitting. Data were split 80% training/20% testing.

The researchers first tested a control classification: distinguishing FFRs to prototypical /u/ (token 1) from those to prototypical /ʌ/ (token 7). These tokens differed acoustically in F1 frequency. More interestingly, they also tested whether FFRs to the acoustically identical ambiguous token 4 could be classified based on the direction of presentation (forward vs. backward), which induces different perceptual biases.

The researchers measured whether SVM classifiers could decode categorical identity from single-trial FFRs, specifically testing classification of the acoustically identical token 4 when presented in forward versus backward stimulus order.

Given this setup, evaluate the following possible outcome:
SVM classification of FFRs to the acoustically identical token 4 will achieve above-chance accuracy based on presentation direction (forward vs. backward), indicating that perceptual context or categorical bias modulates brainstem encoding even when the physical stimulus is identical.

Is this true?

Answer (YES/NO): YES